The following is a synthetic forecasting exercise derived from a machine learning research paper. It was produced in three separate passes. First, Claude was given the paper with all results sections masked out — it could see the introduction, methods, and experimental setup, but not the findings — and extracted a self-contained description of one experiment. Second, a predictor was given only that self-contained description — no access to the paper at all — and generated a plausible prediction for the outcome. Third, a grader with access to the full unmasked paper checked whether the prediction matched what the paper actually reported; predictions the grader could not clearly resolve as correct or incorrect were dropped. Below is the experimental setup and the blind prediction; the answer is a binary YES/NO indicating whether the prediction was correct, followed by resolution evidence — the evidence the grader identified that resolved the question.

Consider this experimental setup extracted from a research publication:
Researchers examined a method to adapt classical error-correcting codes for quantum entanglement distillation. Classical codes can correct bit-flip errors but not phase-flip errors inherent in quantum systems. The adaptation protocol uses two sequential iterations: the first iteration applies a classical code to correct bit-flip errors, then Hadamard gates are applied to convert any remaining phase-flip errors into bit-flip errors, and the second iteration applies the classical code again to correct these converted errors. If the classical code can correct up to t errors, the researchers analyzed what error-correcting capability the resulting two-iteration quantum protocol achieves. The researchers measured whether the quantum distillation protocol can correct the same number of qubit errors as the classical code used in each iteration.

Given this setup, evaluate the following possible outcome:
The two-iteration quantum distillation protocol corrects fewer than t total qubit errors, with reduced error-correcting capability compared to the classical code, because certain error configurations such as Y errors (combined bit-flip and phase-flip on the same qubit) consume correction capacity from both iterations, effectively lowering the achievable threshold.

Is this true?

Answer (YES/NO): NO